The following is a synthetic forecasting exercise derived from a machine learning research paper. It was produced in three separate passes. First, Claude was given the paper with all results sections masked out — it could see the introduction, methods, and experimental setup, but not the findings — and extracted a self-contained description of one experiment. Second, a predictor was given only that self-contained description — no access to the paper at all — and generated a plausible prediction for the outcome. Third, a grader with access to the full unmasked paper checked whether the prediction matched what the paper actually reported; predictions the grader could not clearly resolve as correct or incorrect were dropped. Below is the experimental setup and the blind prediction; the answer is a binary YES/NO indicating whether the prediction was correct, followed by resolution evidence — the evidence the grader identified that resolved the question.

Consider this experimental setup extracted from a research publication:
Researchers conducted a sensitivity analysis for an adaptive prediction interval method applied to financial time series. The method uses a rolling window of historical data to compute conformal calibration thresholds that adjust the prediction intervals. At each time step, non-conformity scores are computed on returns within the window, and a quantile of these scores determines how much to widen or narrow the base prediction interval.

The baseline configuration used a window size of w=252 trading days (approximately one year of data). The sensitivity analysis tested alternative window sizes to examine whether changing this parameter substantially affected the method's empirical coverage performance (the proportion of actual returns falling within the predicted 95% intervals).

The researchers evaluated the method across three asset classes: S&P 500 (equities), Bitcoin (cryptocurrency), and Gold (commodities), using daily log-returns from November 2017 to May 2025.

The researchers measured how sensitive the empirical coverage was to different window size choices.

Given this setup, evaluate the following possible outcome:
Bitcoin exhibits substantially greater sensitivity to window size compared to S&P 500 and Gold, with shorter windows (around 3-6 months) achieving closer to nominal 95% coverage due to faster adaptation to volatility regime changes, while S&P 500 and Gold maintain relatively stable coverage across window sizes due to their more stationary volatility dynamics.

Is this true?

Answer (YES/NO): NO